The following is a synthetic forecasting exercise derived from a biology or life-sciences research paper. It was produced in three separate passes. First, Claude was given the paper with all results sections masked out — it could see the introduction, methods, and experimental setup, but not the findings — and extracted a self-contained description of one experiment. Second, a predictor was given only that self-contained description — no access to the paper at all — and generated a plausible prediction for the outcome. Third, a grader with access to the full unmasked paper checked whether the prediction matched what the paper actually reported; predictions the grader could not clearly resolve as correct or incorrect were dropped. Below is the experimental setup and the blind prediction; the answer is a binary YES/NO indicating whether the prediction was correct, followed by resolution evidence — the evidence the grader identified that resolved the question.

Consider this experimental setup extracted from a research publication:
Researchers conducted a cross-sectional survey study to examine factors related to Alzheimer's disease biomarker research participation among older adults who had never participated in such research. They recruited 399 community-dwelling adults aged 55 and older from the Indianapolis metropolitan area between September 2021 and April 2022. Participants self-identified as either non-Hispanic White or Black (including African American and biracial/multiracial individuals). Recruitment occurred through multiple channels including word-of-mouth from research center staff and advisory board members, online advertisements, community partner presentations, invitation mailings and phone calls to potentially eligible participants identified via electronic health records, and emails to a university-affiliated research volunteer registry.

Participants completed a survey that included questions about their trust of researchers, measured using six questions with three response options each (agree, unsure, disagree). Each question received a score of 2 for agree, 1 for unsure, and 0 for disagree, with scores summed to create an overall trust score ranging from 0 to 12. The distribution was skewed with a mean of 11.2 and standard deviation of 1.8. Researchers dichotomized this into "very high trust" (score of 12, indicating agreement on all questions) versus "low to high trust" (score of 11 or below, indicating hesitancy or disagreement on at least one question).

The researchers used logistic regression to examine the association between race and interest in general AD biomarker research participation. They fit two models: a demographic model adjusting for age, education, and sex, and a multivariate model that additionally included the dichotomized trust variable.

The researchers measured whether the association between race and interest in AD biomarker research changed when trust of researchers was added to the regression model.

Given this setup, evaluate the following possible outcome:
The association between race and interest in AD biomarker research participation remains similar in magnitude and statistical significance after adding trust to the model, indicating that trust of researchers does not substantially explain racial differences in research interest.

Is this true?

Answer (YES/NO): YES